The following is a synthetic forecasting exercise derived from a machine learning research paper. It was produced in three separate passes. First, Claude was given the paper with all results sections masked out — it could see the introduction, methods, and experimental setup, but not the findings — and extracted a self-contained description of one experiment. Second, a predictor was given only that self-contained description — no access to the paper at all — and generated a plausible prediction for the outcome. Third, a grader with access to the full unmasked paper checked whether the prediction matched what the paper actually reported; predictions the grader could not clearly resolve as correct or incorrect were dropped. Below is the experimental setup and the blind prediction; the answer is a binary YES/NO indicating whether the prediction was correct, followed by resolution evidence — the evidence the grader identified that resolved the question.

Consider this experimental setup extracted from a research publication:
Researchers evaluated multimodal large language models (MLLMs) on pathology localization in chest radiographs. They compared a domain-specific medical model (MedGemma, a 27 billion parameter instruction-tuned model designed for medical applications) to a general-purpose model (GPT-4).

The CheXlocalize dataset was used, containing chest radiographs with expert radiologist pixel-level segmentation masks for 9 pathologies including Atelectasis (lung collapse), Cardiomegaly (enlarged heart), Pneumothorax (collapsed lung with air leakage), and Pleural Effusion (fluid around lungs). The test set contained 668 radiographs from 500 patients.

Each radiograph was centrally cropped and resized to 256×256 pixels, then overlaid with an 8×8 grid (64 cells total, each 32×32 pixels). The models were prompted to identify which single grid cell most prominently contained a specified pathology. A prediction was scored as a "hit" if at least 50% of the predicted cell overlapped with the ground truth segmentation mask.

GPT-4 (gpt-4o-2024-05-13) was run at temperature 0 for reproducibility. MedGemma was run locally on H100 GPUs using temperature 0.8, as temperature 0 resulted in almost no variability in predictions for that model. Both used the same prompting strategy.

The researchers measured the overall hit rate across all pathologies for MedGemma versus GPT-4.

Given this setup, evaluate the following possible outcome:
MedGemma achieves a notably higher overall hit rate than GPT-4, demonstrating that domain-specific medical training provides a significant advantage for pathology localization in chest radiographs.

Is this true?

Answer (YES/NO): NO